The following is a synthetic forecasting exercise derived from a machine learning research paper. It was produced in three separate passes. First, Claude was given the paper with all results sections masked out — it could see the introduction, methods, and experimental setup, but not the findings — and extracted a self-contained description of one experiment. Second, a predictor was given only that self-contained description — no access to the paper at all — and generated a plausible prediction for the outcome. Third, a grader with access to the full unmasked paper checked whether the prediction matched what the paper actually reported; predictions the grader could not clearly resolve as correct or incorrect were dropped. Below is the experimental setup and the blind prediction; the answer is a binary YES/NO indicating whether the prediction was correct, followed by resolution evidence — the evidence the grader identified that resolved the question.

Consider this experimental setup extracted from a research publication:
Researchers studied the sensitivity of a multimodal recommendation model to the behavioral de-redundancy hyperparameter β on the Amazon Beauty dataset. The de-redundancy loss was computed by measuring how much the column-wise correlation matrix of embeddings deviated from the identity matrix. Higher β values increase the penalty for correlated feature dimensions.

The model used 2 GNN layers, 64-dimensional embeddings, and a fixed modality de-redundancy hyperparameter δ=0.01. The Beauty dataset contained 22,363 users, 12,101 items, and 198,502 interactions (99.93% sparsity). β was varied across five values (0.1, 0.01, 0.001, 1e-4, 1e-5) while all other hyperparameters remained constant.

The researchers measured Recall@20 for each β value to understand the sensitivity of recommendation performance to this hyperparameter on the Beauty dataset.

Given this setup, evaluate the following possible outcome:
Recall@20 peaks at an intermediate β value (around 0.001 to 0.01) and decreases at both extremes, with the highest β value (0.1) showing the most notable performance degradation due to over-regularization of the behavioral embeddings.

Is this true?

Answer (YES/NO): NO